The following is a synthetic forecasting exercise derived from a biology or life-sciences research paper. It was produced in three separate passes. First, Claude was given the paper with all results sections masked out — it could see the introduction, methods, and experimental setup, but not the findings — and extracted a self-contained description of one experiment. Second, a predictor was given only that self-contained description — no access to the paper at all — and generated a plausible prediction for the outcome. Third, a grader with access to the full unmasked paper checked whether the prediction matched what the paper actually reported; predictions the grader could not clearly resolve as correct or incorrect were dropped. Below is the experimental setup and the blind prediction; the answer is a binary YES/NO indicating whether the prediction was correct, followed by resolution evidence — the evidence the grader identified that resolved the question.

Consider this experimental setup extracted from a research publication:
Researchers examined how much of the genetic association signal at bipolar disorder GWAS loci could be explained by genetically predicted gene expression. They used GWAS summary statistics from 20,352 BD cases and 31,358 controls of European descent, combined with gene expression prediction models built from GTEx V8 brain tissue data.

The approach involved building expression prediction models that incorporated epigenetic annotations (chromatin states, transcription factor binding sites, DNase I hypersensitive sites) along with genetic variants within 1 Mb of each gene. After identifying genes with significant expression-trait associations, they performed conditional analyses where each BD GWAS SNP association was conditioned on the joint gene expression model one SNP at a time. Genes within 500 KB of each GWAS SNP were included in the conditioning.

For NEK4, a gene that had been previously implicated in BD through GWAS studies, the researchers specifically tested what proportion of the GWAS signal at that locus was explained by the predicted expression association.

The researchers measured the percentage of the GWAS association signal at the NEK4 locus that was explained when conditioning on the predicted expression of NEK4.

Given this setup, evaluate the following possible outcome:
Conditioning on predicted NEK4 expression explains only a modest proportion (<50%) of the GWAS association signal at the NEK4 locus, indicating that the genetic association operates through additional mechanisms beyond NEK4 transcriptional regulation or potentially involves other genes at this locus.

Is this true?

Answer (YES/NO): NO